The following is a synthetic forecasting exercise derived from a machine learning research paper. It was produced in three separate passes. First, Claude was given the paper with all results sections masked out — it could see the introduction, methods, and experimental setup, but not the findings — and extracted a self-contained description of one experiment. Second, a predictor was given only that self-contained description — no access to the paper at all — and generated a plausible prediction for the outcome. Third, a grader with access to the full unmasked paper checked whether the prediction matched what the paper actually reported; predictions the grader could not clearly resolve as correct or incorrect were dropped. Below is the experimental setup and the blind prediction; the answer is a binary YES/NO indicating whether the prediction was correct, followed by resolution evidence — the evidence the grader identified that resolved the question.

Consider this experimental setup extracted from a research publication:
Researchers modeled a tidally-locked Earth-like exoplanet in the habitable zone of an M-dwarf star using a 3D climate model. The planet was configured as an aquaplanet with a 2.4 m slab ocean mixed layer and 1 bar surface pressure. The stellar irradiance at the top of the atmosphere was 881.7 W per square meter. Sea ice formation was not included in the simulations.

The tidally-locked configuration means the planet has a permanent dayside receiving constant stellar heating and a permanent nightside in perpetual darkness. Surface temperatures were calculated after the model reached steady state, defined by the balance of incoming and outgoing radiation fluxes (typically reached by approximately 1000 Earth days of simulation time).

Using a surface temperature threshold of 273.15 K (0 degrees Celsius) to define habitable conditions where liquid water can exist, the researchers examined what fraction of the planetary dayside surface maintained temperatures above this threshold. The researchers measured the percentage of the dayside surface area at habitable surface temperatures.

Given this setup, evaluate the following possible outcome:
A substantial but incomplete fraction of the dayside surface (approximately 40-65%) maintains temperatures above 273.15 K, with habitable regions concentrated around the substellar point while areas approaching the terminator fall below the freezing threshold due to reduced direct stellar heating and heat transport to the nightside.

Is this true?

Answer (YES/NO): YES